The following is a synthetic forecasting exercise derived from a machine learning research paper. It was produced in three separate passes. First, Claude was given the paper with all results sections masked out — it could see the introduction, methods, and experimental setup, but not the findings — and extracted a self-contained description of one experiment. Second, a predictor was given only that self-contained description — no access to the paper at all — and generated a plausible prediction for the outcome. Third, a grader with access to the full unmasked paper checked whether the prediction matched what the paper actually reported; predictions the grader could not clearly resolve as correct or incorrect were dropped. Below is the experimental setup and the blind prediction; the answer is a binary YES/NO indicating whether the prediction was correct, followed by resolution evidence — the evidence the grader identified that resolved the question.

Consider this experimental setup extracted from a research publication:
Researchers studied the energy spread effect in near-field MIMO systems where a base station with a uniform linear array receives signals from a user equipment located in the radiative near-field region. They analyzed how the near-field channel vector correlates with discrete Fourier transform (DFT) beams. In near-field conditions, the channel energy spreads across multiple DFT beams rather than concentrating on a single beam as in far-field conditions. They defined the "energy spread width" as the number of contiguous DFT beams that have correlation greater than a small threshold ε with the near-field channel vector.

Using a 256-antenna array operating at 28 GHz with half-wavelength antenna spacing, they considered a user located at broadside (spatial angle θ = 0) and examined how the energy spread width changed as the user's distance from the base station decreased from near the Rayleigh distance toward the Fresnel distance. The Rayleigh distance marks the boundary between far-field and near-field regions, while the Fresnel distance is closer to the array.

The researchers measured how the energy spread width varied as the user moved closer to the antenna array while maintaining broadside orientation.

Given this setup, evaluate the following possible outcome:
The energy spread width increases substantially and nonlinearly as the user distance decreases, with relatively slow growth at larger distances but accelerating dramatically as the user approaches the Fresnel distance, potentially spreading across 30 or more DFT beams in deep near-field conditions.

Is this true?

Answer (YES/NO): YES